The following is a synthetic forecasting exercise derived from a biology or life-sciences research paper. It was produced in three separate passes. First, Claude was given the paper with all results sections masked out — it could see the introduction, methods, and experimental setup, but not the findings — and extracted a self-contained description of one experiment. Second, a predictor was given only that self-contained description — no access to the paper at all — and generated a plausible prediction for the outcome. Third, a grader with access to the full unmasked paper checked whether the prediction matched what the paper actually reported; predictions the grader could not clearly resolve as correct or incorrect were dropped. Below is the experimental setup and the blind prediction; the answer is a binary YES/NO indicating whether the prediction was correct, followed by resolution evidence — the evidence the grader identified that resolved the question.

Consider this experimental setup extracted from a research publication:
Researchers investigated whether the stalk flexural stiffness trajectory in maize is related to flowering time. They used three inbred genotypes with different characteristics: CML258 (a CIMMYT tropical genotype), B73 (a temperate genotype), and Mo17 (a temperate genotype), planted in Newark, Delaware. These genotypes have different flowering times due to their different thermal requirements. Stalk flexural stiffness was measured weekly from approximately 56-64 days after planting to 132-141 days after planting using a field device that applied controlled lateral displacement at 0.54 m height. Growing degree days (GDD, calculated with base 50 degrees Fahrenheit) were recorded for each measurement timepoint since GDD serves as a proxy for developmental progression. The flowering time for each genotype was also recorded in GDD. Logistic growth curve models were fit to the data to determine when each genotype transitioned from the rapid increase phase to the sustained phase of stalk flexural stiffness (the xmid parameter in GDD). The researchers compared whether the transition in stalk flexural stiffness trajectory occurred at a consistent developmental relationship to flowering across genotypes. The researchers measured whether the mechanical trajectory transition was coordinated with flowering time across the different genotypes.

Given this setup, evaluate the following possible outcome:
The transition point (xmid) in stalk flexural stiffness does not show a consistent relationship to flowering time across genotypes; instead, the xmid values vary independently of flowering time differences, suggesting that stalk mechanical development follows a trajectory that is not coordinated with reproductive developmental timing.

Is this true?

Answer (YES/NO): YES